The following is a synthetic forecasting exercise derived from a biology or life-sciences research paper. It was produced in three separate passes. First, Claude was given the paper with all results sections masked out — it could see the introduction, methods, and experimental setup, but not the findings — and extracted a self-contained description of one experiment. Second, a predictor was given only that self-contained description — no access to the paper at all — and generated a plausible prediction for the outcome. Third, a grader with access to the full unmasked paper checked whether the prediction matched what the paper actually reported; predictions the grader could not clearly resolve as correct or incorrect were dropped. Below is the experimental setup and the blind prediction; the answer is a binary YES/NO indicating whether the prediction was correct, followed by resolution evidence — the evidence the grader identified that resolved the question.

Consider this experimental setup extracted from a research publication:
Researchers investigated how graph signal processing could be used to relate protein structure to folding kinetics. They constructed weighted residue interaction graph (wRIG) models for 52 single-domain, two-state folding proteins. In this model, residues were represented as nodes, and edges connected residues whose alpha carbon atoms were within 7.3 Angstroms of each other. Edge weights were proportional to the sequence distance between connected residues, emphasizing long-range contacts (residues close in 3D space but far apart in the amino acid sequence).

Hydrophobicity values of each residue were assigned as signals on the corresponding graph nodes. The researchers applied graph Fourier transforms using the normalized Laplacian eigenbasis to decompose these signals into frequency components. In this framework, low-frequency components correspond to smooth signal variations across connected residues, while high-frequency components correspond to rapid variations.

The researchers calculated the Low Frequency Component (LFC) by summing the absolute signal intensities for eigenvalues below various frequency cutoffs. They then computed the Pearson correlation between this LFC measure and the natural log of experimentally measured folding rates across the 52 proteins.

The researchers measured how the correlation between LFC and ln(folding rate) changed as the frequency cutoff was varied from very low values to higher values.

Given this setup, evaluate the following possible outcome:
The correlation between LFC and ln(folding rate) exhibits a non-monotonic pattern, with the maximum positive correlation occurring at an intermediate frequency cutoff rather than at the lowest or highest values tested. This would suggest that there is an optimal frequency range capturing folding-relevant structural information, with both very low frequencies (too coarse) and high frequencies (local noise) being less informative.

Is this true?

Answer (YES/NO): YES